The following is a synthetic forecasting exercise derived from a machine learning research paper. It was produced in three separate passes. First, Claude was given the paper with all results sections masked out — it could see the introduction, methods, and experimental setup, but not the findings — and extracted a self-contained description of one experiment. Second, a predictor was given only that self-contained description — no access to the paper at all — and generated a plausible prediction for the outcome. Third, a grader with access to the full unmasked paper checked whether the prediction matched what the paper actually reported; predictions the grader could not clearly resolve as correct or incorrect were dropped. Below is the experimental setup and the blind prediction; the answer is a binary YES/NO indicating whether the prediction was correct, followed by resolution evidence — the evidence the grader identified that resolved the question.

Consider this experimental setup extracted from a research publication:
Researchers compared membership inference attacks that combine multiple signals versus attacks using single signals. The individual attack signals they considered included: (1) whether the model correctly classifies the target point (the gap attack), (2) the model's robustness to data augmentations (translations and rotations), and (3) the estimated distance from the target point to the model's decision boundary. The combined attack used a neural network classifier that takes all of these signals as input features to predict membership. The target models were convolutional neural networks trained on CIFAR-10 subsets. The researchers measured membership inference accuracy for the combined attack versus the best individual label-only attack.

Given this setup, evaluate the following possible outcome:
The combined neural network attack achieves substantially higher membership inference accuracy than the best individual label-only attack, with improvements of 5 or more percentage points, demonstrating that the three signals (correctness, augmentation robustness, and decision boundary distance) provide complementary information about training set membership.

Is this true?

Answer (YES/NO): NO